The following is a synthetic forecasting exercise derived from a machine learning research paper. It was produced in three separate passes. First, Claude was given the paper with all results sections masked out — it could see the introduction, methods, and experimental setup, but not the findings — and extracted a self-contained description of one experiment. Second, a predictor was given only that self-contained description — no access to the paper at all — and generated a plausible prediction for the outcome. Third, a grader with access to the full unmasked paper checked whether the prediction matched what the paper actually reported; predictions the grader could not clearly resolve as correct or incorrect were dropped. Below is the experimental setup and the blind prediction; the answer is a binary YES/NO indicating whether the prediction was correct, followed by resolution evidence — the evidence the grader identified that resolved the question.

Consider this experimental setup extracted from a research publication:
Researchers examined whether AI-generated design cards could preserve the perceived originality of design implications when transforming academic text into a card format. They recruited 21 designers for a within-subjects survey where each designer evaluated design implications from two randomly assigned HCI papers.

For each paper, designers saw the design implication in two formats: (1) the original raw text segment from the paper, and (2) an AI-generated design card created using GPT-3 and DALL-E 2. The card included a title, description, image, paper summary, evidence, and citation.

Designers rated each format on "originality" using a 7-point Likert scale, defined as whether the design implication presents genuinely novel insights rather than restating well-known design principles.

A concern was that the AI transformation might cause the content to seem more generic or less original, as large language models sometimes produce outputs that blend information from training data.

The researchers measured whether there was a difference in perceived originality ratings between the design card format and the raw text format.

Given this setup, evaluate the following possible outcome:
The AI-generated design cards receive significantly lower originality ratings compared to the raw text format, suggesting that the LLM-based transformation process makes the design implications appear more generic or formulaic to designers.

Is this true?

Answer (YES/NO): NO